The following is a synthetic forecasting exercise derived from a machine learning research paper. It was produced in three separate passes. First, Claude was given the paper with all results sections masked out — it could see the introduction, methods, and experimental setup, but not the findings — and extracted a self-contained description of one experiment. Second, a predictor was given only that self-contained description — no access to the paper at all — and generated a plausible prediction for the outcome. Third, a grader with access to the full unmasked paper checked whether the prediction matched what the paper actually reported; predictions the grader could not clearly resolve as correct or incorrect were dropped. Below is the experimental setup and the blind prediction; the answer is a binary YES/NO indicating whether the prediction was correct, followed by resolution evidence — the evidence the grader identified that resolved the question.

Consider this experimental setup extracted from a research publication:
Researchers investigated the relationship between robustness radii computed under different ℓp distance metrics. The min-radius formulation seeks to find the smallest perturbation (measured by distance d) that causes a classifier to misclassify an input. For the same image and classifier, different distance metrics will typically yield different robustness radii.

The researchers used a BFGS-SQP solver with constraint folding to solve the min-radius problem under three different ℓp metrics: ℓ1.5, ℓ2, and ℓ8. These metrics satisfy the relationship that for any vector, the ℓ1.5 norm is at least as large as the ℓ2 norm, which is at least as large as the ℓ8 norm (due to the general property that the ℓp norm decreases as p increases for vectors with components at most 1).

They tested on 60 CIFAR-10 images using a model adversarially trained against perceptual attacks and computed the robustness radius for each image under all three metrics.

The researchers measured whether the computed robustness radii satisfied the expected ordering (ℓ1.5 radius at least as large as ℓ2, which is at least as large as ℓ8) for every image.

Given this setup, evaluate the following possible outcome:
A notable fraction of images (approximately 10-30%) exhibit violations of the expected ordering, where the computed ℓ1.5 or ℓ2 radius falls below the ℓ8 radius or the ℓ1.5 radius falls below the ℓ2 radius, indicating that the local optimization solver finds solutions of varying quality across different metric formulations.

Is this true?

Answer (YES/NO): NO